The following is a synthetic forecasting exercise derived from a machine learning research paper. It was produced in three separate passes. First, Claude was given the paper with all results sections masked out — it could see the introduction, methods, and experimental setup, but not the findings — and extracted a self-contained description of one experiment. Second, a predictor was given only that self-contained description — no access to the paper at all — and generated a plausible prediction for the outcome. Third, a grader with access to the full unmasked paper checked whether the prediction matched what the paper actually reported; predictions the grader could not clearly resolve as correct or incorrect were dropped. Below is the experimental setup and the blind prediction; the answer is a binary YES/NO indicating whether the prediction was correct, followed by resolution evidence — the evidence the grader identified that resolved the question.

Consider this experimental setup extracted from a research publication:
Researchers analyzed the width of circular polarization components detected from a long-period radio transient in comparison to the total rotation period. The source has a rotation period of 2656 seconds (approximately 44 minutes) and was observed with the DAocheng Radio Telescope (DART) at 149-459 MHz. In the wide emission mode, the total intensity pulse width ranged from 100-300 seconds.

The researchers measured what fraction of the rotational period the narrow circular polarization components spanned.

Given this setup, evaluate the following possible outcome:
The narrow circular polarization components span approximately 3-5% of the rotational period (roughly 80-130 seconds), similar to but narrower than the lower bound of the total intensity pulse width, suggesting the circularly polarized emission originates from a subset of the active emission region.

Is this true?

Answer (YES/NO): NO